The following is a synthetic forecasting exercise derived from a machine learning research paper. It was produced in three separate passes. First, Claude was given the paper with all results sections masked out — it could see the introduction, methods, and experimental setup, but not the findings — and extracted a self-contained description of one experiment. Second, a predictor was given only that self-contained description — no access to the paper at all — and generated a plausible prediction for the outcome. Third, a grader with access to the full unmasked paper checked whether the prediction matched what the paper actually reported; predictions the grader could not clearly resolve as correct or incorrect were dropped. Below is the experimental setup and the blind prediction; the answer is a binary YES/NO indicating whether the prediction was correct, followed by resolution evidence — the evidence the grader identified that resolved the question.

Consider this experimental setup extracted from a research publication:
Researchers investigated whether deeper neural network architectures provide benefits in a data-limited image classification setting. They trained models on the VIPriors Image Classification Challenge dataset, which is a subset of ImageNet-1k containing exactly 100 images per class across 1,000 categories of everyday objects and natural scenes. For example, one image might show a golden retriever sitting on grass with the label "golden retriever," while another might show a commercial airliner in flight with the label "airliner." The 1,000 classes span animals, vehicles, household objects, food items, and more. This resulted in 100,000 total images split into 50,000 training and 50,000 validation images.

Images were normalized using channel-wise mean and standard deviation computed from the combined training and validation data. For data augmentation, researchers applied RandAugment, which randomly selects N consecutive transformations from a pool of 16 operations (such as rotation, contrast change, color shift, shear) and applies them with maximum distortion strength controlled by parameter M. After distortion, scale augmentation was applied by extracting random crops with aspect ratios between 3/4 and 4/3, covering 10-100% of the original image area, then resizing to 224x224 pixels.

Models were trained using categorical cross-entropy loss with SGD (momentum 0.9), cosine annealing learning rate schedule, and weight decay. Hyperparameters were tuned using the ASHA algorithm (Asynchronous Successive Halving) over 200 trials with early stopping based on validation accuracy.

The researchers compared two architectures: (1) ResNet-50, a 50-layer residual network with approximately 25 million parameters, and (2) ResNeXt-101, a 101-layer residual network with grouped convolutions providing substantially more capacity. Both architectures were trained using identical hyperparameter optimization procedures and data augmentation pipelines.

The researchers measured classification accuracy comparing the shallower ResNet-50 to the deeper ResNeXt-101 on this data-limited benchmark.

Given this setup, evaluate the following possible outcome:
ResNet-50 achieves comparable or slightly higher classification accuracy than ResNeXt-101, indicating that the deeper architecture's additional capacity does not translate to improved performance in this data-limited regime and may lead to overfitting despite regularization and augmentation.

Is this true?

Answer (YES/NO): NO